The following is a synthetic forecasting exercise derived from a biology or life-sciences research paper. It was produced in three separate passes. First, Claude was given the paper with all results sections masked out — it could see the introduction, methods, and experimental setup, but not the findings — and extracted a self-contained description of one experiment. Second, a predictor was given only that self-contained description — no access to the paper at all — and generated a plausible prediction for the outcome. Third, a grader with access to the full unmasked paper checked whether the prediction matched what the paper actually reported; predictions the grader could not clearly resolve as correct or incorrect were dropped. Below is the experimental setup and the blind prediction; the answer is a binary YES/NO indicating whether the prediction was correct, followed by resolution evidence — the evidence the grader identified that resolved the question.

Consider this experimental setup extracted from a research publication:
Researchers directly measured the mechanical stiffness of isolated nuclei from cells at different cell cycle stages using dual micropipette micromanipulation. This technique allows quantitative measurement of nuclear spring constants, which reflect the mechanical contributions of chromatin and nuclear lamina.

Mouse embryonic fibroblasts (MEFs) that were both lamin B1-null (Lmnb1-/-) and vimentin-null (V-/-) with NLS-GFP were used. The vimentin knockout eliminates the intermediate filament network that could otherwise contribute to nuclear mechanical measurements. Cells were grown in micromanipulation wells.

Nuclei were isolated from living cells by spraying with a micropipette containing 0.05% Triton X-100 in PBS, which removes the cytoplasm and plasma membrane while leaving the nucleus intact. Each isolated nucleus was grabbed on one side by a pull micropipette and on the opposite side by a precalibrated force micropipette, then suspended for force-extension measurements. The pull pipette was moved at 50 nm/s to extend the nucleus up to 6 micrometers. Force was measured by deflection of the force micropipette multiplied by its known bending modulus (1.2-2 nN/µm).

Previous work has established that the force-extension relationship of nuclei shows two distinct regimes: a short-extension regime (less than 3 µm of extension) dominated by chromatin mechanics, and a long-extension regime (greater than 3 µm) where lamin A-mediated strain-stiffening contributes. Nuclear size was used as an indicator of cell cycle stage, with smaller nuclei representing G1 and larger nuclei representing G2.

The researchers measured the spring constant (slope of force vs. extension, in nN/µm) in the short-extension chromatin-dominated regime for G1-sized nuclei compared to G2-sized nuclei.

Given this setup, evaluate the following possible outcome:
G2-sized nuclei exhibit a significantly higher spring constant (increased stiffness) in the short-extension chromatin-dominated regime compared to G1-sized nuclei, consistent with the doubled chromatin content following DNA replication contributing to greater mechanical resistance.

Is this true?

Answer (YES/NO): NO